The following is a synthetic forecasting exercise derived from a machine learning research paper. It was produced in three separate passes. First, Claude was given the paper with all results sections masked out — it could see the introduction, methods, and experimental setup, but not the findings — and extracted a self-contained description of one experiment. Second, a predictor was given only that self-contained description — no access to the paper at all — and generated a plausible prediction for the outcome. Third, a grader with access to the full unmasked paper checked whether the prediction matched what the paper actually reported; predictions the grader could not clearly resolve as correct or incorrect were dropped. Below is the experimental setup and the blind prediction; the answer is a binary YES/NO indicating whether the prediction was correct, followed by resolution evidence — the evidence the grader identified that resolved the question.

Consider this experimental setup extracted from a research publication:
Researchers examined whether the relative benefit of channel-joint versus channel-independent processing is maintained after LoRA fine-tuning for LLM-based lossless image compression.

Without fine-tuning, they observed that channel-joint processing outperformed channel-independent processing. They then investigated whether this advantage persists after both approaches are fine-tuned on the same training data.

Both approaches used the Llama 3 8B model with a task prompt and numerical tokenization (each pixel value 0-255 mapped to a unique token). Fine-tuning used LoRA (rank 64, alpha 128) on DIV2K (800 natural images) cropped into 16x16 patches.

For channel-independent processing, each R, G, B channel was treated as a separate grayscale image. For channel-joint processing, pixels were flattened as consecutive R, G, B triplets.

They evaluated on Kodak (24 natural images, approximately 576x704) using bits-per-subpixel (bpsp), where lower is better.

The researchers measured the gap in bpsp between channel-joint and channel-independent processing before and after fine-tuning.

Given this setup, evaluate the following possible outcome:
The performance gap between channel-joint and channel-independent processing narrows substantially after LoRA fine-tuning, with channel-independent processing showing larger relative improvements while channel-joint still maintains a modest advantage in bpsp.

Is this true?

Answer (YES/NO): NO